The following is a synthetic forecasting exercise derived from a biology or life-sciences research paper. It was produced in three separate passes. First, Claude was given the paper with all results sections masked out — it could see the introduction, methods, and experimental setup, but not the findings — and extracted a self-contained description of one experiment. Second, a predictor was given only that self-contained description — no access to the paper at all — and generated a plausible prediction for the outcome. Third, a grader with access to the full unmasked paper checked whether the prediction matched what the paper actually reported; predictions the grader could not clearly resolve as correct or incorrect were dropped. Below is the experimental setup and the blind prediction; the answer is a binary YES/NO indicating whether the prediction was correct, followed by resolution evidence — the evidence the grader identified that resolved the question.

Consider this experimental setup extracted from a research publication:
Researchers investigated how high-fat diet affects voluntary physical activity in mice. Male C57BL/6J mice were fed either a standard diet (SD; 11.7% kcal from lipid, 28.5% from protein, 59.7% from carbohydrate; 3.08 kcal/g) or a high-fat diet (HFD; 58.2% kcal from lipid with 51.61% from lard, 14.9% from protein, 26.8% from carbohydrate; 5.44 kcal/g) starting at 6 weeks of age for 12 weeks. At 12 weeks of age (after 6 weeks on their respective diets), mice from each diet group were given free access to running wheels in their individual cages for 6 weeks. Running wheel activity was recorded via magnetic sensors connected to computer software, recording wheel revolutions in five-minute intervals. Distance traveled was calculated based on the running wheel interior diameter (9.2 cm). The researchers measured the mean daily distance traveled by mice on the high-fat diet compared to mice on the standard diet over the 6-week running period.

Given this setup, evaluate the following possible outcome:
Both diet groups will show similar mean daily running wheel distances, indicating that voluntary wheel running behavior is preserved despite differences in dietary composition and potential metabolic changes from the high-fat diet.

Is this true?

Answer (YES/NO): NO